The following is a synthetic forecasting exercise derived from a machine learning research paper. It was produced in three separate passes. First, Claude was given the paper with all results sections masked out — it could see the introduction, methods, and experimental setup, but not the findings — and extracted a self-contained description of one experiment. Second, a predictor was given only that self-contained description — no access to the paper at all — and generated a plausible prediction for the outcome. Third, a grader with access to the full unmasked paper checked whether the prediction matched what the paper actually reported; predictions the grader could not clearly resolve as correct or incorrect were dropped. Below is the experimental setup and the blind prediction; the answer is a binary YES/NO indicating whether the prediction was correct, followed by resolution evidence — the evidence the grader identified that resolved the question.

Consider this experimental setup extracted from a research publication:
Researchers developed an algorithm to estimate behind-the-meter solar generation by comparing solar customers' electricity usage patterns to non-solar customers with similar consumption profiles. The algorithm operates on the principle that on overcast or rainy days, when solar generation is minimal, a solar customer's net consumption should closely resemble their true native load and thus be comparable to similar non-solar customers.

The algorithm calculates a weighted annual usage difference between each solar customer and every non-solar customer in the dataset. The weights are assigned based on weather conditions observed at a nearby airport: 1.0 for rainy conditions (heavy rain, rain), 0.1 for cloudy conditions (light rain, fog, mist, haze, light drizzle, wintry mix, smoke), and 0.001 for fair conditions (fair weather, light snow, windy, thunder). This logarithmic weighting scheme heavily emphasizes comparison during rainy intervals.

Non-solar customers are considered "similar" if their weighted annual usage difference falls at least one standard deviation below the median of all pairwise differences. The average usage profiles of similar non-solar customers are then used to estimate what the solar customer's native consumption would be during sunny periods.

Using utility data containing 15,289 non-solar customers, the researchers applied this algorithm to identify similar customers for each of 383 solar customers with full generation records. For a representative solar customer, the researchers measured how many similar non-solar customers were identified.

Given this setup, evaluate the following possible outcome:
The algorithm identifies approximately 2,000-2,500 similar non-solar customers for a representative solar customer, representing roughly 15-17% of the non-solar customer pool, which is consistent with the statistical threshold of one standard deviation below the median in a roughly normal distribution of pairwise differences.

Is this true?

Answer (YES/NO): NO